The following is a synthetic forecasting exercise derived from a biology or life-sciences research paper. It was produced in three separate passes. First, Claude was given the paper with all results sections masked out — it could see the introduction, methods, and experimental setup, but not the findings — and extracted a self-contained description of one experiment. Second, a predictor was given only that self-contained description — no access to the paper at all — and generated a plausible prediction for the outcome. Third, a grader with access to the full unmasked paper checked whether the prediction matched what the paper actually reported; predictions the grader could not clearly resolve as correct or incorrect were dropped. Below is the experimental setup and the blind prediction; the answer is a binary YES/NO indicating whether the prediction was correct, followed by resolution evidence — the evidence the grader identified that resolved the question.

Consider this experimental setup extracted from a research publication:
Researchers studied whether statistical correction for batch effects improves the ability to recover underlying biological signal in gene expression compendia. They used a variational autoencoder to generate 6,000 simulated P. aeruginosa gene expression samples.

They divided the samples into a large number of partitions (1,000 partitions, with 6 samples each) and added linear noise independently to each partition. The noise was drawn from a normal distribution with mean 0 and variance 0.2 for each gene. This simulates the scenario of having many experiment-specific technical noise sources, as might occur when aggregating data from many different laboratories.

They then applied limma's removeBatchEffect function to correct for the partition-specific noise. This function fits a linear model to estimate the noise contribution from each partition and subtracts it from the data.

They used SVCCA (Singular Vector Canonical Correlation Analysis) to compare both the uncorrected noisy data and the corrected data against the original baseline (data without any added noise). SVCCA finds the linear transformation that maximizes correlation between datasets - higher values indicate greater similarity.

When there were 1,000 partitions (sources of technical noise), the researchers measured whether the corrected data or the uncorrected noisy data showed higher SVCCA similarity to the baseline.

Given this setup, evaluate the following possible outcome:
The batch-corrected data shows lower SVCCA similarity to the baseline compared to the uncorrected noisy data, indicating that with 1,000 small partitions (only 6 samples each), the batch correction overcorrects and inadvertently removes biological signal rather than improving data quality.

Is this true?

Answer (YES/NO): YES